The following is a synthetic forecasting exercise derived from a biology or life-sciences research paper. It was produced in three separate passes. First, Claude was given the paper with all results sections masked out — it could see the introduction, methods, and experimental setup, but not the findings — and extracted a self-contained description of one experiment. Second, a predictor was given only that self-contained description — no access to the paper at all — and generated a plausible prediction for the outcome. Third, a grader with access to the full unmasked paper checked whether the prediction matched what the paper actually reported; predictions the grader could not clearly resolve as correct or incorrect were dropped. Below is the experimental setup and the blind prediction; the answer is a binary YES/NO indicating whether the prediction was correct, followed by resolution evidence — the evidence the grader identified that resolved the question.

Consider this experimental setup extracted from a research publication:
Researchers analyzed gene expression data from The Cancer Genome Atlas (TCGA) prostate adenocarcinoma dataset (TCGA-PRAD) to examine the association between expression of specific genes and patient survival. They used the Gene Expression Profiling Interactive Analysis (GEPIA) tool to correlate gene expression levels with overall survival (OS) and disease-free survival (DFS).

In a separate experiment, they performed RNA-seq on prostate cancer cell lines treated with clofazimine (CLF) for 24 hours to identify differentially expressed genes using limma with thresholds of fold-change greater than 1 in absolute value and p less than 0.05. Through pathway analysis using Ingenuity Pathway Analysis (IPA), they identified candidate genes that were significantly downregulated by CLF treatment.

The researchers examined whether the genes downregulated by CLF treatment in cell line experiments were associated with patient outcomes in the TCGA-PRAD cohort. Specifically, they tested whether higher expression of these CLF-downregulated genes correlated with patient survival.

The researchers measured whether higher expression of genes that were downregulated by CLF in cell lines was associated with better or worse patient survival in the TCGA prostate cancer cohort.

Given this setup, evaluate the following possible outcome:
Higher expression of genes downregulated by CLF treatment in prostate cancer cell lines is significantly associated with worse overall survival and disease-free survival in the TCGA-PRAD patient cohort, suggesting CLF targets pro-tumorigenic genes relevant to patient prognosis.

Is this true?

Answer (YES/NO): YES